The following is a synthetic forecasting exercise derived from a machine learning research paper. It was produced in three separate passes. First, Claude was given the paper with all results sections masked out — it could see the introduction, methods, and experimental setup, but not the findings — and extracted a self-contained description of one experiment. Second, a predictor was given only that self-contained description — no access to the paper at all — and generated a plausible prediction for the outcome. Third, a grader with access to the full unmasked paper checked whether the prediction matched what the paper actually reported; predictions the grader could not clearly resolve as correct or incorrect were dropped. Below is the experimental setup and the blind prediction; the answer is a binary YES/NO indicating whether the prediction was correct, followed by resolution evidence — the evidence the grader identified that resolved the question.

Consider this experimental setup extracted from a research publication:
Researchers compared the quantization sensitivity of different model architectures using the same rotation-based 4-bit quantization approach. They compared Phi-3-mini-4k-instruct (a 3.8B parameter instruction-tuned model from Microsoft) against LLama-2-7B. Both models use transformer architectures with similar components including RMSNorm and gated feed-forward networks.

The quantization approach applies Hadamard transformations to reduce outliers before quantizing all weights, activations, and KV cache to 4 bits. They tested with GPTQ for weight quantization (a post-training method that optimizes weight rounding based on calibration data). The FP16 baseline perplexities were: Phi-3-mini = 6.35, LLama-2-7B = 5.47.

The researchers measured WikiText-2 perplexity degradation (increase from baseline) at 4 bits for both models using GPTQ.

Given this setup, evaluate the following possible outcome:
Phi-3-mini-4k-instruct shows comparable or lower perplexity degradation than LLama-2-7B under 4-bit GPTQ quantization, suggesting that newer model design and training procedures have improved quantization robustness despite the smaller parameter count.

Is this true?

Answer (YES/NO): NO